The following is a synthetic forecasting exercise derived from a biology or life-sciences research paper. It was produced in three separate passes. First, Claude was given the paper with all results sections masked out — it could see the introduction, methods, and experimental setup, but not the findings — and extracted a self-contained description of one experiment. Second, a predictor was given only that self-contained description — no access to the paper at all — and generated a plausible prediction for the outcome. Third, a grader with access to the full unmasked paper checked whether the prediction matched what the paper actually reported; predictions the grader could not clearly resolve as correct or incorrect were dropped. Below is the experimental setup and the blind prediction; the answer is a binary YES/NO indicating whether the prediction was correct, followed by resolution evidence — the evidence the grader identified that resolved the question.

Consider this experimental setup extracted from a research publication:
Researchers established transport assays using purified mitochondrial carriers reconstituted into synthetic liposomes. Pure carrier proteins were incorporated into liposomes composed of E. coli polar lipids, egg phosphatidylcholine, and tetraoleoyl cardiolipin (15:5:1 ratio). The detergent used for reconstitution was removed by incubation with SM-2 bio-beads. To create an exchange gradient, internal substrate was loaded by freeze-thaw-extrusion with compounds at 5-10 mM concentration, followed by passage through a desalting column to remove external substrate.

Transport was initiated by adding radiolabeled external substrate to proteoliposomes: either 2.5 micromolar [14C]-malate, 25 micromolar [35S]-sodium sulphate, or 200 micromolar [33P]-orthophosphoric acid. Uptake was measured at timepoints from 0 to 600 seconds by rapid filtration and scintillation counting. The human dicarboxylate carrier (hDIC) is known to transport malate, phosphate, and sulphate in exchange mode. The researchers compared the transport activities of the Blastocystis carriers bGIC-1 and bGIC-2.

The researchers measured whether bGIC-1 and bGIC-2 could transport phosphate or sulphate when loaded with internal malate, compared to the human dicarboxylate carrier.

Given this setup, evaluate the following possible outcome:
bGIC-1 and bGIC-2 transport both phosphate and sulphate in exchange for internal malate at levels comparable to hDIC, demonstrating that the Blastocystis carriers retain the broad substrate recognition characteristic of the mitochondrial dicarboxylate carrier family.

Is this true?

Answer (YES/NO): NO